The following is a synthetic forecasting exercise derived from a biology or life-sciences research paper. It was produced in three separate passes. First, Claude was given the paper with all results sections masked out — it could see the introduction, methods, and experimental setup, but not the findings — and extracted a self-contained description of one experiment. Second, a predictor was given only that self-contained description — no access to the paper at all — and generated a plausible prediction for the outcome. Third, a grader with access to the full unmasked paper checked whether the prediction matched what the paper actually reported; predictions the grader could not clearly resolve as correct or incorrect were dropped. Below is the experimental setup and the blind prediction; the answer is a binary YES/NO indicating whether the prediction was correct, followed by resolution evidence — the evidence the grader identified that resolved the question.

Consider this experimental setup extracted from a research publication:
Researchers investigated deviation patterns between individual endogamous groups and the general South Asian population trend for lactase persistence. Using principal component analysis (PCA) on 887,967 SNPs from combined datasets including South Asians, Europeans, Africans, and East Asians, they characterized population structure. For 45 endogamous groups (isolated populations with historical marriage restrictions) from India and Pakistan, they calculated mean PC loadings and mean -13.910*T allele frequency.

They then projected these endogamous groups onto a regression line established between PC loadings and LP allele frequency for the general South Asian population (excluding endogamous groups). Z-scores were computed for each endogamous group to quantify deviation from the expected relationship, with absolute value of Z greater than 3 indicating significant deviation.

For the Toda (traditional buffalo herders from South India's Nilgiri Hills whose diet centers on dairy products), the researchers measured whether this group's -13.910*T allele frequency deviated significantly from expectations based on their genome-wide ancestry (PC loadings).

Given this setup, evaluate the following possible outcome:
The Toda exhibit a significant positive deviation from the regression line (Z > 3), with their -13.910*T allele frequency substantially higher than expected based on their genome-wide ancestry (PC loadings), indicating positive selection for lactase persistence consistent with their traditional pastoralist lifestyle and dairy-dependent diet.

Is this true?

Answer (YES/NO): YES